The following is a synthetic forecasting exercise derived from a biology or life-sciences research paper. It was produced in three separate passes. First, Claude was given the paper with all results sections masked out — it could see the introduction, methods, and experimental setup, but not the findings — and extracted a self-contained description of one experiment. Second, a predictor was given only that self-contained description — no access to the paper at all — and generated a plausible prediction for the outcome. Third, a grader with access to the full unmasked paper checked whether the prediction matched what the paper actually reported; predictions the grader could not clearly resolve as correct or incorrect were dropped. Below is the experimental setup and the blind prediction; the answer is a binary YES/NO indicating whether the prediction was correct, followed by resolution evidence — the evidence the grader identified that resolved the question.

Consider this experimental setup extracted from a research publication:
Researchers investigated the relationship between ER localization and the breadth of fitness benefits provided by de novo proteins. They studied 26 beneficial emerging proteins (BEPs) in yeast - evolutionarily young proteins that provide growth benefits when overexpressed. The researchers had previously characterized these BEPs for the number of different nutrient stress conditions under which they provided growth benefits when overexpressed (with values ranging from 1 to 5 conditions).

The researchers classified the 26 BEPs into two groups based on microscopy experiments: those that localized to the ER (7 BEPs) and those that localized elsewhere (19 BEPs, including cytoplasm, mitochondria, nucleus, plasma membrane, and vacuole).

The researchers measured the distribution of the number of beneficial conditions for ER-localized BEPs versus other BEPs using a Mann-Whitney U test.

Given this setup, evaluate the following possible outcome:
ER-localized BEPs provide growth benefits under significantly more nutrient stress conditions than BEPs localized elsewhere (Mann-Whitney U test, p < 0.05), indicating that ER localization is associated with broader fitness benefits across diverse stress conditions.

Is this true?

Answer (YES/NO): YES